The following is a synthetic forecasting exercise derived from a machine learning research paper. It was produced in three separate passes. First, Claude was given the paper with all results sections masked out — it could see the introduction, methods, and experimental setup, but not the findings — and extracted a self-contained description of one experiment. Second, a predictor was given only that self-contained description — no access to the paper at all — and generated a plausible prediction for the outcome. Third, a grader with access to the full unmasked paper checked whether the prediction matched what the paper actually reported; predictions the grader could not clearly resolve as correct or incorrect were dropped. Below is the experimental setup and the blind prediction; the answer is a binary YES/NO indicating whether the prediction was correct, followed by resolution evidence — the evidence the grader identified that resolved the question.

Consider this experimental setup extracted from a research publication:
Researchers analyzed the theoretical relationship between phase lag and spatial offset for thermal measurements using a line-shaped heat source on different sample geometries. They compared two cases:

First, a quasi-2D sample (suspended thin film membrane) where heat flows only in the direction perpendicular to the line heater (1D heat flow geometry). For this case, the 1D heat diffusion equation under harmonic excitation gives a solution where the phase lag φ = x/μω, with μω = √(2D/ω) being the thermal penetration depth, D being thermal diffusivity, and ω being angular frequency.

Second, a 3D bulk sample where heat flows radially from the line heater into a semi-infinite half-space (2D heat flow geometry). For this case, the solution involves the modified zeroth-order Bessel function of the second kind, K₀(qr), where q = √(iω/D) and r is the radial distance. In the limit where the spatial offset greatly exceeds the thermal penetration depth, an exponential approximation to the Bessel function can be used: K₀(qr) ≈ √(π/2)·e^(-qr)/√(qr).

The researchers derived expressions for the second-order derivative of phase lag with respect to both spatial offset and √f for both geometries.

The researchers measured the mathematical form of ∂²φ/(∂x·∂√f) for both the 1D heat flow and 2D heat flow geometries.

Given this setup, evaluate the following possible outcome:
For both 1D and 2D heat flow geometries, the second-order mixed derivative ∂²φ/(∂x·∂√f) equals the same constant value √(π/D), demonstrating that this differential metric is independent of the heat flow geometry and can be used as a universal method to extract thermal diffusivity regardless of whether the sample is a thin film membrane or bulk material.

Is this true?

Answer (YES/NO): YES